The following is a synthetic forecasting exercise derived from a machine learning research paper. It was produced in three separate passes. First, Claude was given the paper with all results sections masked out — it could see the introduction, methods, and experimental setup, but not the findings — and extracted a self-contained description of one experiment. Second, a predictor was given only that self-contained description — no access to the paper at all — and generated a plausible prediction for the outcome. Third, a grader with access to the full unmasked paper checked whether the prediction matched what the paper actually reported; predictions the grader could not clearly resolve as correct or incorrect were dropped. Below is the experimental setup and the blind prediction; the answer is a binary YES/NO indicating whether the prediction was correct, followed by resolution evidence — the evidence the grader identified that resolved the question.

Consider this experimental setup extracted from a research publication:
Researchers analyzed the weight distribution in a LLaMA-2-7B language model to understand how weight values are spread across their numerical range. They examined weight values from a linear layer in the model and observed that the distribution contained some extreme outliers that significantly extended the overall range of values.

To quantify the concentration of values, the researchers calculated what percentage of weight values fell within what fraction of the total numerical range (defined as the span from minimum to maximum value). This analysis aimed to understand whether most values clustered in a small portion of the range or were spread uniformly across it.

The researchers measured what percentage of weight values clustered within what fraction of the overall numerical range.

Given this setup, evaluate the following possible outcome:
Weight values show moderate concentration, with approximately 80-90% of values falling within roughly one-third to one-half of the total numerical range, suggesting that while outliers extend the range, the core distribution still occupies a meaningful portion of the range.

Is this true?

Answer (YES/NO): NO